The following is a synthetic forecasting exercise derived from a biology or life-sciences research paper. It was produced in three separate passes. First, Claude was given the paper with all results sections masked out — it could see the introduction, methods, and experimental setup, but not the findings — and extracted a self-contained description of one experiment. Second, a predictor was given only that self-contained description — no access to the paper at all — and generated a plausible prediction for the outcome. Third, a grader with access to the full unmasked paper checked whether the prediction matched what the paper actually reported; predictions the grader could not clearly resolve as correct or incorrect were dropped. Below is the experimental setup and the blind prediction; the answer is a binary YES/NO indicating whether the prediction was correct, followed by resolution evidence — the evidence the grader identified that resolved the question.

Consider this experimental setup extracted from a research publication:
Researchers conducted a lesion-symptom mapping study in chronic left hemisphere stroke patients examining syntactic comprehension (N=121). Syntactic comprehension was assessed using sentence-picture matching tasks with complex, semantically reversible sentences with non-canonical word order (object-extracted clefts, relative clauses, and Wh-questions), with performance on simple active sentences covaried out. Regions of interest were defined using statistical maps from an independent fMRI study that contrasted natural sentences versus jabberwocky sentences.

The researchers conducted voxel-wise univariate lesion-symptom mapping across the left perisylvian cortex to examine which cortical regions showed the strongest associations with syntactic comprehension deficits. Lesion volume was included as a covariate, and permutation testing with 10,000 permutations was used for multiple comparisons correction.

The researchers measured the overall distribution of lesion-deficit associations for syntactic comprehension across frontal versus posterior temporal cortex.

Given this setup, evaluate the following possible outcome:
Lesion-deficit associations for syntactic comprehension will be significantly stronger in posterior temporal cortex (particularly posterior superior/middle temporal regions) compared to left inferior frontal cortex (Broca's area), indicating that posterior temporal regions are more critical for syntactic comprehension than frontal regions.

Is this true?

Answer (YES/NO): YES